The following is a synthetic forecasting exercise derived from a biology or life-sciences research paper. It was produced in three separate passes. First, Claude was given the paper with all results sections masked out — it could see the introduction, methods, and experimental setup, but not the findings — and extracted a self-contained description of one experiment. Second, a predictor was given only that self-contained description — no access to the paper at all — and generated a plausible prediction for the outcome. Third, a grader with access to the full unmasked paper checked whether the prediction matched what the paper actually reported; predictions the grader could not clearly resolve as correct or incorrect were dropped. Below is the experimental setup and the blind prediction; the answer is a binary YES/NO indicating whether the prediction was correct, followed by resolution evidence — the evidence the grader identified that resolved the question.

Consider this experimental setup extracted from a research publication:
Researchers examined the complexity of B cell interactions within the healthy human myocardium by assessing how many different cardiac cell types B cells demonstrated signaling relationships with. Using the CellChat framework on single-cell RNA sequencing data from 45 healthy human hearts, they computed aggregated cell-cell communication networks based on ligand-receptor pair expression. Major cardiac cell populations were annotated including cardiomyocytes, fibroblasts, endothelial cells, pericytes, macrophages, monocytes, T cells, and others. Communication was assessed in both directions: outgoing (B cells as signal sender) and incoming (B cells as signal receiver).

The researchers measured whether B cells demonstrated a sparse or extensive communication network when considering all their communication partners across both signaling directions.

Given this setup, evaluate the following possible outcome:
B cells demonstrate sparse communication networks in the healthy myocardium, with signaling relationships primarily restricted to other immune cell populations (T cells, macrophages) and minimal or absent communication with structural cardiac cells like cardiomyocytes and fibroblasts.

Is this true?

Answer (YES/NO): NO